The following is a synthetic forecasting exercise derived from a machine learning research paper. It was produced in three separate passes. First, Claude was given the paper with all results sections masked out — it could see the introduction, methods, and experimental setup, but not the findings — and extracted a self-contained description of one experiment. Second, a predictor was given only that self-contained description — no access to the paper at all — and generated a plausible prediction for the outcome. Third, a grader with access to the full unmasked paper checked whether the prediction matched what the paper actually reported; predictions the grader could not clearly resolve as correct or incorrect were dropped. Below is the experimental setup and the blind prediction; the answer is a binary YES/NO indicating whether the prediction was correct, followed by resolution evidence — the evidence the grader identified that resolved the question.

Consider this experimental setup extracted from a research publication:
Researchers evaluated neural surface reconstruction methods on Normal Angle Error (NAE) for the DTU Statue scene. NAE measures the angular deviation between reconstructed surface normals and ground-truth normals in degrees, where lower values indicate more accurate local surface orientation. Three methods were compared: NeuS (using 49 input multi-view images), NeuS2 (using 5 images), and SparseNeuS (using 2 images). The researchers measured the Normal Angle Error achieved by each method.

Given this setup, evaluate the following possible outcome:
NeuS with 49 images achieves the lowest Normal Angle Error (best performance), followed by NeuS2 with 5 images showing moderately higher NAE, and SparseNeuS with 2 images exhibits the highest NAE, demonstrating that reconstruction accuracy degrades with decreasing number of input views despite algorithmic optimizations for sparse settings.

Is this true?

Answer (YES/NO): NO